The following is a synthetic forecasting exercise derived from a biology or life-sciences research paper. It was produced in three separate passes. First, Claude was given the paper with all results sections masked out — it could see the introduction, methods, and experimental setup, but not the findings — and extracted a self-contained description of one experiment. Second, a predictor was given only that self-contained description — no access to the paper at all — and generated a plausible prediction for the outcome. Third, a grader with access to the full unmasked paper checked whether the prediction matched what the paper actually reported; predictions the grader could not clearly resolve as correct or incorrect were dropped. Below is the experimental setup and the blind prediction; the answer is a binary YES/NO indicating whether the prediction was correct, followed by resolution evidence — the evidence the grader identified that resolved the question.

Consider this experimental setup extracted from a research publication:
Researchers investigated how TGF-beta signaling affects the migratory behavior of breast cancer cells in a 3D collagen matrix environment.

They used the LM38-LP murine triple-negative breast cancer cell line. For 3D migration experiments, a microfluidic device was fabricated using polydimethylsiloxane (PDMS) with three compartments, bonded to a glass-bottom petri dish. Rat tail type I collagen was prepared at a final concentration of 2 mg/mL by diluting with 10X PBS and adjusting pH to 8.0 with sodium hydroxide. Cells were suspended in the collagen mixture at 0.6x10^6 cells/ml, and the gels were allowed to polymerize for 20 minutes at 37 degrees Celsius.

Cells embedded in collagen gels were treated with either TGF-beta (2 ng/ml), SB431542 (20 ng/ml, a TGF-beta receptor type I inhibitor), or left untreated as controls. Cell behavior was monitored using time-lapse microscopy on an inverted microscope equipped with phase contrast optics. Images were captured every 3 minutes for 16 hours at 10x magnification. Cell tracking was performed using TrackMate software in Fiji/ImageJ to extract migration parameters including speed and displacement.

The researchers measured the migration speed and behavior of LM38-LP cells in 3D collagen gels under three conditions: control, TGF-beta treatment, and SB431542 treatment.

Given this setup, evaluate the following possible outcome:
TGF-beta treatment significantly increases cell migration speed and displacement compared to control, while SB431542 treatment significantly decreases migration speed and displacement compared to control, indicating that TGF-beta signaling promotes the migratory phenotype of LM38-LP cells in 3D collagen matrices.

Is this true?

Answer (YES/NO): YES